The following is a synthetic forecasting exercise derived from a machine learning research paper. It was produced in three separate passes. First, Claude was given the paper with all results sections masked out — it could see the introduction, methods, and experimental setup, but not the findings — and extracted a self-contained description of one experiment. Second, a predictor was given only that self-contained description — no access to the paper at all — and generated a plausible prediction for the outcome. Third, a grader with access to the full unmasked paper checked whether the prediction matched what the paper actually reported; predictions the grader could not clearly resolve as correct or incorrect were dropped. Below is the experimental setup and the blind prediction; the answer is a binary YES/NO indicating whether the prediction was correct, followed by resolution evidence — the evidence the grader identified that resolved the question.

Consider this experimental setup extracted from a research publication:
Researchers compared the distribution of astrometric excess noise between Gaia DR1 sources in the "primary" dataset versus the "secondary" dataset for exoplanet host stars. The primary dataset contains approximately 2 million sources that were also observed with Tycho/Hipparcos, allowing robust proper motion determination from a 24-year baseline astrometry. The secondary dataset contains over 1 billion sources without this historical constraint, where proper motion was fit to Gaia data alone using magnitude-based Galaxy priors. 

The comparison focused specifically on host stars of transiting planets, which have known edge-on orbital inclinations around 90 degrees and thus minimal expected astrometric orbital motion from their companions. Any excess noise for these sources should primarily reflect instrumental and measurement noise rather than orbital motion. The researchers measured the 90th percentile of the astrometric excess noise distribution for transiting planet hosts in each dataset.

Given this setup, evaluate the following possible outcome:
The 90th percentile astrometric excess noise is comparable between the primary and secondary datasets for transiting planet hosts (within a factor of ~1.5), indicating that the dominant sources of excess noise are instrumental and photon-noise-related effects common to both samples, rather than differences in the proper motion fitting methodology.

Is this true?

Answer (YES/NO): NO